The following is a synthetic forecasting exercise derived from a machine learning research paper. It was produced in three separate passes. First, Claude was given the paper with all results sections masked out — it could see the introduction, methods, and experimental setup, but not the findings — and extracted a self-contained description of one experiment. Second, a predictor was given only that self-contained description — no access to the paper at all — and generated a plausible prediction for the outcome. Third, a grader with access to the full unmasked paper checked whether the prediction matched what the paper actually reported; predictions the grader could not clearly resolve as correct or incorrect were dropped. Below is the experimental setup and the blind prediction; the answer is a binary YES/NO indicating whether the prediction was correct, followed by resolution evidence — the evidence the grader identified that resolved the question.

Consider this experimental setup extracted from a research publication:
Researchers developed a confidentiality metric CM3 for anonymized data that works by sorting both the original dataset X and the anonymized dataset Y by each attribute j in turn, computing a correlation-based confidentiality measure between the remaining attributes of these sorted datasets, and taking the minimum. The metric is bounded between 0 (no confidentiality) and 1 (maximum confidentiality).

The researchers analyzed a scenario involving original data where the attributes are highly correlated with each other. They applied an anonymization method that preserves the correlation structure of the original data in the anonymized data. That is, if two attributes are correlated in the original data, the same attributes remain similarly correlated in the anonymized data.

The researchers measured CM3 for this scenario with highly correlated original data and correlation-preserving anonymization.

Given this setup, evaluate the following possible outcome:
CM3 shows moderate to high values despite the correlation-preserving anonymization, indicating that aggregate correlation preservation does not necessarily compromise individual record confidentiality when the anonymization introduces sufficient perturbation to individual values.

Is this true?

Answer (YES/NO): NO